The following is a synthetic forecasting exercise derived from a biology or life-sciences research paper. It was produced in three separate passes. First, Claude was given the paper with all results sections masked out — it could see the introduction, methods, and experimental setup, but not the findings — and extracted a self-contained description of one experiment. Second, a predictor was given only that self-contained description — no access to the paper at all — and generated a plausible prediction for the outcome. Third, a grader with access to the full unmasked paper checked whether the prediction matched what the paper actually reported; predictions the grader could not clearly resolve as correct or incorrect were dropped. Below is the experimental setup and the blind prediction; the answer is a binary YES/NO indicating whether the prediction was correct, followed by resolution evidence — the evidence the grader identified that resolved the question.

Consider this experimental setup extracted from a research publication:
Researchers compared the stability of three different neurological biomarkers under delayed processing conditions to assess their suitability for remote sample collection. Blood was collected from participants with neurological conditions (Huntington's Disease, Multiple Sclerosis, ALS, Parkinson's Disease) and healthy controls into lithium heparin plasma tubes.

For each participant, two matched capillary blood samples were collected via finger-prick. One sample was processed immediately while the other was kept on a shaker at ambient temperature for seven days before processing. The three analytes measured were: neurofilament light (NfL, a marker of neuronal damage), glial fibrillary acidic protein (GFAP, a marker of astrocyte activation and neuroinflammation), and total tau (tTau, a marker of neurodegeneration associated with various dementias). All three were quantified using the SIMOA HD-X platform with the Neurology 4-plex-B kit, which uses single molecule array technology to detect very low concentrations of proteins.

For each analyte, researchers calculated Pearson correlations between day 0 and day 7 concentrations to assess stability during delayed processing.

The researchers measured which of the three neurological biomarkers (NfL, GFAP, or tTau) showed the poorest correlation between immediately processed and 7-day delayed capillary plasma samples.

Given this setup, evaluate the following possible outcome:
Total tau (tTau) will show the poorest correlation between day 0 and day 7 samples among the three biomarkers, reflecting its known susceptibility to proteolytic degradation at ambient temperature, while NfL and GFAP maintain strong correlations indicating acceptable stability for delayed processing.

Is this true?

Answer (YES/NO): NO